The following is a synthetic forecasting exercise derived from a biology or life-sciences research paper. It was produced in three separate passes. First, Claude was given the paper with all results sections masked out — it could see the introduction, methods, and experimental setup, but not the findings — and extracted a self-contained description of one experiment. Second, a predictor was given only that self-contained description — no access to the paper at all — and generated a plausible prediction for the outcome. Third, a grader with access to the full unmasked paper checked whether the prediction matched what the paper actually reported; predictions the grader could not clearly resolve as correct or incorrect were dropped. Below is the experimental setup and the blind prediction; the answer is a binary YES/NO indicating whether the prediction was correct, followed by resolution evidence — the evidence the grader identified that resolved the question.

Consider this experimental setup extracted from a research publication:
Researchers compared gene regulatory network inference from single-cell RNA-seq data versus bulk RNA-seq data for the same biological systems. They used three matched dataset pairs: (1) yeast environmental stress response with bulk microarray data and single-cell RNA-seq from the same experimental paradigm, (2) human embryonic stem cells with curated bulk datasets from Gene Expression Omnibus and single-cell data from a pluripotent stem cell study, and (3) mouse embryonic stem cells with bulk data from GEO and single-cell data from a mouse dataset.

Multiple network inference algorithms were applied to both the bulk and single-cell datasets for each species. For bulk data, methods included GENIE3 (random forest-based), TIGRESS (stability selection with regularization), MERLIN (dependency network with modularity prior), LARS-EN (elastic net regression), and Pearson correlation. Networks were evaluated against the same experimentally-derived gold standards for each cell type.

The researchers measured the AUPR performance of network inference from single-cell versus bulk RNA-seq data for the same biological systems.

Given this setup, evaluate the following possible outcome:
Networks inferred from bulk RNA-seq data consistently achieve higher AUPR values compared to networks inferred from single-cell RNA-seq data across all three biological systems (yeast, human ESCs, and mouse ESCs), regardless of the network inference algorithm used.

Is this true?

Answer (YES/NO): NO